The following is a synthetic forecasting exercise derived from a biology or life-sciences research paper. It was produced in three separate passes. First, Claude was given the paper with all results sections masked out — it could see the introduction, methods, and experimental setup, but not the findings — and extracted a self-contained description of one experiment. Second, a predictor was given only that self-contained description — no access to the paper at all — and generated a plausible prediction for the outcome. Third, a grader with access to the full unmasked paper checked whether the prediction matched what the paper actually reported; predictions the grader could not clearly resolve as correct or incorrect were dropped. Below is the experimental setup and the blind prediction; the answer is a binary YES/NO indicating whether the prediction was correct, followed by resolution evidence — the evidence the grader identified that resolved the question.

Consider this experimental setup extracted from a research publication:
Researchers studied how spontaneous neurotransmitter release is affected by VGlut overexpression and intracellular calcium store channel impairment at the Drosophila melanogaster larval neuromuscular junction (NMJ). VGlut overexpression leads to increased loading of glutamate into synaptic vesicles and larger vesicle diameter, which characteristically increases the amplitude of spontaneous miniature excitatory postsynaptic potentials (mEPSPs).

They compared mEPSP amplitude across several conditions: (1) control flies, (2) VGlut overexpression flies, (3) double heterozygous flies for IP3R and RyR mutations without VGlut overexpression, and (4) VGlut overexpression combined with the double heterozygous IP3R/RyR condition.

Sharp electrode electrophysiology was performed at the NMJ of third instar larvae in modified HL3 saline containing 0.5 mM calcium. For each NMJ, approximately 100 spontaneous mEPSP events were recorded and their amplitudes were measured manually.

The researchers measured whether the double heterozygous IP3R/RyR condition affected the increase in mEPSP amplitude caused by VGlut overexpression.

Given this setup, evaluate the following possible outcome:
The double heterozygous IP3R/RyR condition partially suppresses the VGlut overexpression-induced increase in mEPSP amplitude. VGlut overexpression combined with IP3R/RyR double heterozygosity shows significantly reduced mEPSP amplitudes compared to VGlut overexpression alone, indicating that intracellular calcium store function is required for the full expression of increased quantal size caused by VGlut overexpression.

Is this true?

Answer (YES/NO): NO